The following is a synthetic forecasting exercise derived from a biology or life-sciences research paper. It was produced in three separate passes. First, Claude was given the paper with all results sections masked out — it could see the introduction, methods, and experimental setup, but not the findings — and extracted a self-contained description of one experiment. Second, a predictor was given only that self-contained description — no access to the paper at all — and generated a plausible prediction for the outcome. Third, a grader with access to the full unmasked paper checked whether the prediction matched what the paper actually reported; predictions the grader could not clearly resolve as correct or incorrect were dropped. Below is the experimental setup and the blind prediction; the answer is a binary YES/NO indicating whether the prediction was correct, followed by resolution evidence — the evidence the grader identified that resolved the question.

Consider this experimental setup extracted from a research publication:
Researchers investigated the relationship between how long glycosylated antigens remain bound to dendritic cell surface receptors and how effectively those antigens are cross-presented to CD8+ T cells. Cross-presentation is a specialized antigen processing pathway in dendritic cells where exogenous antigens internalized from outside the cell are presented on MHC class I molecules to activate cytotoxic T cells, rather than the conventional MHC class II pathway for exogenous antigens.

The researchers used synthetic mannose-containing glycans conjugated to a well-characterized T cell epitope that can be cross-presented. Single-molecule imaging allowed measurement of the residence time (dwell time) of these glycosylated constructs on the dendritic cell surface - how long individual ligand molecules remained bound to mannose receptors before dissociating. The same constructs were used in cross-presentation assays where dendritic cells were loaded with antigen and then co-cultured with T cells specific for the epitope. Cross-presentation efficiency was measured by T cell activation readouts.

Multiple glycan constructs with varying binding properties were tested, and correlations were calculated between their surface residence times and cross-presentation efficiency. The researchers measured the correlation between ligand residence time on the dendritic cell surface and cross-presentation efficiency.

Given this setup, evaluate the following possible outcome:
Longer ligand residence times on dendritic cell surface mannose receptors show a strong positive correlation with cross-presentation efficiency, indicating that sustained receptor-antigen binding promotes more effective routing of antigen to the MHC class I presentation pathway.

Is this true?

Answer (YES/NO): YES